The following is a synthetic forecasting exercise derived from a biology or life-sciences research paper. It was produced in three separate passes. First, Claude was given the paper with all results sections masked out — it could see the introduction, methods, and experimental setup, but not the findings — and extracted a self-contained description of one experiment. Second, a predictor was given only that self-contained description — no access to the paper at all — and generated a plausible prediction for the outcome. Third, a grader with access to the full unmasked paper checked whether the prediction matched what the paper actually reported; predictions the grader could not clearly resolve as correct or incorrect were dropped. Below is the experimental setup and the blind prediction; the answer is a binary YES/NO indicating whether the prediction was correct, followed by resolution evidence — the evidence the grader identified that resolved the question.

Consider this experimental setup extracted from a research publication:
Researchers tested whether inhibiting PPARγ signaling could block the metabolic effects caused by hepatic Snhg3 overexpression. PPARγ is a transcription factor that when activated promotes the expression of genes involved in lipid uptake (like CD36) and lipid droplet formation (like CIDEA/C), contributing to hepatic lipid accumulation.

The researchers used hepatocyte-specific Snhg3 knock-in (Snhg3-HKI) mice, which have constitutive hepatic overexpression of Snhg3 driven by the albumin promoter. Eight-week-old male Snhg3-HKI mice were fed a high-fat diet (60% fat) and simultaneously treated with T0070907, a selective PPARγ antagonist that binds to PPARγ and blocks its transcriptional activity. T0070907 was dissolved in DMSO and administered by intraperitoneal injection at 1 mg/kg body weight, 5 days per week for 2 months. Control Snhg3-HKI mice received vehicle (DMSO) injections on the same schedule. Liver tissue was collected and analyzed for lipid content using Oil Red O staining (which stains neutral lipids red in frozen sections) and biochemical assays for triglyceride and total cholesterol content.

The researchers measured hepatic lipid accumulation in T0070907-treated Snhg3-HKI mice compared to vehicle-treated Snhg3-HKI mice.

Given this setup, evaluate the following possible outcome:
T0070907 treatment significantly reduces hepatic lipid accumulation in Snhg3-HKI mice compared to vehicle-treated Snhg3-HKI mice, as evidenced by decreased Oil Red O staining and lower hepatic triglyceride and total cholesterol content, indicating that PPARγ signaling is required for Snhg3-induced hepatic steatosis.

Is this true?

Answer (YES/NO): NO